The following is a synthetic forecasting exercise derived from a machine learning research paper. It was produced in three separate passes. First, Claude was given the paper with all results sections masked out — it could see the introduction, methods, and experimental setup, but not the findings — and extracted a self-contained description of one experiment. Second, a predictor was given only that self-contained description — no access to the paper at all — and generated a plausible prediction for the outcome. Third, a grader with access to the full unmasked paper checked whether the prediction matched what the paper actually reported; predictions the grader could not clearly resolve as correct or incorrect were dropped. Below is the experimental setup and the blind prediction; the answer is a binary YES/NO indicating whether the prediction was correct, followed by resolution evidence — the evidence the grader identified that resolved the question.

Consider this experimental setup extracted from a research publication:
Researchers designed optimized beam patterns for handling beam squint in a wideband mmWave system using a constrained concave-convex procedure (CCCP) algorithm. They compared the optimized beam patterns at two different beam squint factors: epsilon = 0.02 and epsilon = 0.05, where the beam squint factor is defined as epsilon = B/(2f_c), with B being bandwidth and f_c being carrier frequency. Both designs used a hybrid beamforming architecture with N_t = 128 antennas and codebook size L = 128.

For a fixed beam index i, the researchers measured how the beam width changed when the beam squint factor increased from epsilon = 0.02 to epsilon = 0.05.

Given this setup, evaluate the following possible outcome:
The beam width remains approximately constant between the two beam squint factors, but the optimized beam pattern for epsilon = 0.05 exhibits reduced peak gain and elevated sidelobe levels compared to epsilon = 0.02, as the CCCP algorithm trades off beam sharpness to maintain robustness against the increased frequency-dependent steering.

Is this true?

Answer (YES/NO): NO